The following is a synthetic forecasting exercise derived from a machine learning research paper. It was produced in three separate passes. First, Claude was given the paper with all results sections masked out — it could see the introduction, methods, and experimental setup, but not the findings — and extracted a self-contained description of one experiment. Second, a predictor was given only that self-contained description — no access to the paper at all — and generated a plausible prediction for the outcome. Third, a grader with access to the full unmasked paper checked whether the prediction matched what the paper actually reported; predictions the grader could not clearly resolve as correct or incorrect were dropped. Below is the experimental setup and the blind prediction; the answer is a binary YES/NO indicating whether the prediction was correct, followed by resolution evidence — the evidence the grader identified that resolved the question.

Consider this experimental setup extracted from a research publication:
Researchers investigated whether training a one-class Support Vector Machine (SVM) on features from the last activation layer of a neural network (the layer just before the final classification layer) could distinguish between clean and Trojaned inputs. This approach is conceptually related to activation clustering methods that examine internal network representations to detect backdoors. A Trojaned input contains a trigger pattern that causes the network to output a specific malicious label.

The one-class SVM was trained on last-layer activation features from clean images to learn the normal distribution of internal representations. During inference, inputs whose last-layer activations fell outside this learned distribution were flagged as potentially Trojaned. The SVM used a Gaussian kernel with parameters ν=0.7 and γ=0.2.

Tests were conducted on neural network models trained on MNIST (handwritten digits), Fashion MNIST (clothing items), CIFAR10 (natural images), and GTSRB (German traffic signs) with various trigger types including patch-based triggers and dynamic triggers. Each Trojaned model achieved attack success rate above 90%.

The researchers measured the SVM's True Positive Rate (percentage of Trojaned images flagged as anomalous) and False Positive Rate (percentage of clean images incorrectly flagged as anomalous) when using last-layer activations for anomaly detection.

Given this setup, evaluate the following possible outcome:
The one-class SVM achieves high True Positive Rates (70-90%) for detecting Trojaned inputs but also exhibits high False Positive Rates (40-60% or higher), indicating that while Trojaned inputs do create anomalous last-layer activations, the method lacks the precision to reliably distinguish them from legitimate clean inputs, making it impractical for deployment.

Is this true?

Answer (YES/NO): NO